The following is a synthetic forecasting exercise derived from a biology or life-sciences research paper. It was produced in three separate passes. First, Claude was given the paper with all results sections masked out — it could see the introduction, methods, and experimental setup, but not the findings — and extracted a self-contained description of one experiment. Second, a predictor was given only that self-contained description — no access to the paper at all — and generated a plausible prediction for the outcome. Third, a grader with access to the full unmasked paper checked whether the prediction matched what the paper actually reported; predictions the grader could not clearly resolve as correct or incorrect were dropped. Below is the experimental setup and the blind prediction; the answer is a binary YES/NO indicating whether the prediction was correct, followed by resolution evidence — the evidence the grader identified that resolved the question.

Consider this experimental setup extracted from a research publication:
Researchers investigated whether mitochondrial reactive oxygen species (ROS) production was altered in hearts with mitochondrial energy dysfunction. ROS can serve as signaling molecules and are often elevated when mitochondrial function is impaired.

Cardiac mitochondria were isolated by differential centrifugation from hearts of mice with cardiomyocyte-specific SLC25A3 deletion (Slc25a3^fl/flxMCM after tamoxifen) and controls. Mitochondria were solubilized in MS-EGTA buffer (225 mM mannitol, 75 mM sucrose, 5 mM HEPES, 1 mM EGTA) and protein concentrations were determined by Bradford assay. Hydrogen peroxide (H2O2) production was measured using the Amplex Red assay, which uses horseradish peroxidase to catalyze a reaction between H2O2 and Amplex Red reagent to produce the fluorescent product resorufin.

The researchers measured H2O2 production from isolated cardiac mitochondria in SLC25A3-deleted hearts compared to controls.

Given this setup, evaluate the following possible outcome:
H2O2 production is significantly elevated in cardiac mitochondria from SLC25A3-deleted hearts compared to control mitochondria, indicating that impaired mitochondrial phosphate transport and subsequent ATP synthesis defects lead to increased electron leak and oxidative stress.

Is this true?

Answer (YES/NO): NO